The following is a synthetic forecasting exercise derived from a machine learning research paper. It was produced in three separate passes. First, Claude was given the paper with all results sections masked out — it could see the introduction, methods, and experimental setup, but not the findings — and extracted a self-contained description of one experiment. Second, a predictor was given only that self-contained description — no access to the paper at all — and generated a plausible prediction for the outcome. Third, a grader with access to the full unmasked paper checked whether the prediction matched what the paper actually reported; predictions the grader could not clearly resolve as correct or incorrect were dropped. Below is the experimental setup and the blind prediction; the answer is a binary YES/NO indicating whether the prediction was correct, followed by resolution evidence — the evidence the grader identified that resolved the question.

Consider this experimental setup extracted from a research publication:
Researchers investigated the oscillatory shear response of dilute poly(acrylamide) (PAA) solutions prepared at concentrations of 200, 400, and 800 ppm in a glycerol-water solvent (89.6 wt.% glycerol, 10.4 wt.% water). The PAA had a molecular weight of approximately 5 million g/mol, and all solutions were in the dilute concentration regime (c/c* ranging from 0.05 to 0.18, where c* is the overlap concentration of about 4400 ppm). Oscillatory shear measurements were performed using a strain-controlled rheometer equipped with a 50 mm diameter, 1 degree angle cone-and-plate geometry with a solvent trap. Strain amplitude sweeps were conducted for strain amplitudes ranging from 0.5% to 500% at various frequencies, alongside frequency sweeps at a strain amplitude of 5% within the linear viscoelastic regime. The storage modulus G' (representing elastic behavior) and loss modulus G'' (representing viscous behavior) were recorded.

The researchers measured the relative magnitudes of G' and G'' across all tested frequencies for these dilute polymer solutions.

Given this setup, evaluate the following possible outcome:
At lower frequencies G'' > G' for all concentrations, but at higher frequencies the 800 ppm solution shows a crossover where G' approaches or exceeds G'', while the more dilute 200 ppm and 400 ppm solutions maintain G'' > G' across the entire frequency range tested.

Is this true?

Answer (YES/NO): NO